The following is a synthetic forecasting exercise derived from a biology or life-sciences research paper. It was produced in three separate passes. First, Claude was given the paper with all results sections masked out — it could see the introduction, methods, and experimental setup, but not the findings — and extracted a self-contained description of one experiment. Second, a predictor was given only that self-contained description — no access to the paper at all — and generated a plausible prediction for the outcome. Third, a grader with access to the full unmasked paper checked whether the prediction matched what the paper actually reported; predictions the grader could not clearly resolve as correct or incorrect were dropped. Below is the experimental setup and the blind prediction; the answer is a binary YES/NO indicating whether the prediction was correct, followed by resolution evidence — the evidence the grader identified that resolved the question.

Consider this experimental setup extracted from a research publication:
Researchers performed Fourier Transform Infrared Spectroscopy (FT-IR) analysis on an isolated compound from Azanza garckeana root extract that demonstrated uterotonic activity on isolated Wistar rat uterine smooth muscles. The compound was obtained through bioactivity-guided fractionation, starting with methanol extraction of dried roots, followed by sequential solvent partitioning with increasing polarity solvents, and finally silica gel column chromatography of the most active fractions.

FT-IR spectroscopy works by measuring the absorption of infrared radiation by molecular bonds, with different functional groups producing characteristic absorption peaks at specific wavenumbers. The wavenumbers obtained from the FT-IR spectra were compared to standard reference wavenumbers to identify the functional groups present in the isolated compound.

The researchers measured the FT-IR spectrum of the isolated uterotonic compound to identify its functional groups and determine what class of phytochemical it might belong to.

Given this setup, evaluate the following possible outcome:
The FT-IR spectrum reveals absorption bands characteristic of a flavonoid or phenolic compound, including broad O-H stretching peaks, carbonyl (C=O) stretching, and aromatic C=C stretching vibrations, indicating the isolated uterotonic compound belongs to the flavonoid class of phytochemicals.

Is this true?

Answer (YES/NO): NO